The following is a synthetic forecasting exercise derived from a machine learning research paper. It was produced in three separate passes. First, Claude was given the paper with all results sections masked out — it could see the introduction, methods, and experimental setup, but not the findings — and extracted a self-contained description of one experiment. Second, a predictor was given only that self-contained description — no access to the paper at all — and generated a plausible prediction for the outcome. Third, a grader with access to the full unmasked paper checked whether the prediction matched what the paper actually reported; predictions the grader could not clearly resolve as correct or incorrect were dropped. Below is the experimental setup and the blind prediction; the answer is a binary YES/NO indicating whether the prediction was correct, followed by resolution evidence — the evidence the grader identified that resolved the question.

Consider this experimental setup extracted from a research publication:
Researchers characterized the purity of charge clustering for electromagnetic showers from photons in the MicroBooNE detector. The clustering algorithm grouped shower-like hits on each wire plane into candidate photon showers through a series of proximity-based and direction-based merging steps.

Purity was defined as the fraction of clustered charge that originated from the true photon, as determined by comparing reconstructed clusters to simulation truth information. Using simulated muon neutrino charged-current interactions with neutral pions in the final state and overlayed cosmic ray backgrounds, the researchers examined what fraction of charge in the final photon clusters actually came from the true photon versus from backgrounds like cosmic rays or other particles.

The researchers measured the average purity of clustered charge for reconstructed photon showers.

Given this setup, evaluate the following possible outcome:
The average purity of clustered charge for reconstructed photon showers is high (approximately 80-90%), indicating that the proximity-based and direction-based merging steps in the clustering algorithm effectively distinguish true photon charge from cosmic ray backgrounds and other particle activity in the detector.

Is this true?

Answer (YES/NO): YES